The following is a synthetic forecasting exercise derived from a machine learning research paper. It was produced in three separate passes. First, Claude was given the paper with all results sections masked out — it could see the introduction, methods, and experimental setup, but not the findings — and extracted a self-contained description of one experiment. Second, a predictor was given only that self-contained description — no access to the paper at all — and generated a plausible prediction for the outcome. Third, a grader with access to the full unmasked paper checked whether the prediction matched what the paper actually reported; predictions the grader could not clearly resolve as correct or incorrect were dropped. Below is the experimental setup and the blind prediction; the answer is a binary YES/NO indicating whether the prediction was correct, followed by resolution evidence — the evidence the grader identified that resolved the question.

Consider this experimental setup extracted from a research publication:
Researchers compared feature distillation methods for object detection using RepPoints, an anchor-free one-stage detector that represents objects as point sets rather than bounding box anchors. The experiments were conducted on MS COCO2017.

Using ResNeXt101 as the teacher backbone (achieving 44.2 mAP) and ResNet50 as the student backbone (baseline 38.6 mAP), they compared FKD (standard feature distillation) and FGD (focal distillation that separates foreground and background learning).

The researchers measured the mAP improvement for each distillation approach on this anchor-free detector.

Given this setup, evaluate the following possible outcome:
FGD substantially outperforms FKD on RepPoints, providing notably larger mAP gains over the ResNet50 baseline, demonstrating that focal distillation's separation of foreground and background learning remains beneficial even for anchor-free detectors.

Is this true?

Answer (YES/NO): YES